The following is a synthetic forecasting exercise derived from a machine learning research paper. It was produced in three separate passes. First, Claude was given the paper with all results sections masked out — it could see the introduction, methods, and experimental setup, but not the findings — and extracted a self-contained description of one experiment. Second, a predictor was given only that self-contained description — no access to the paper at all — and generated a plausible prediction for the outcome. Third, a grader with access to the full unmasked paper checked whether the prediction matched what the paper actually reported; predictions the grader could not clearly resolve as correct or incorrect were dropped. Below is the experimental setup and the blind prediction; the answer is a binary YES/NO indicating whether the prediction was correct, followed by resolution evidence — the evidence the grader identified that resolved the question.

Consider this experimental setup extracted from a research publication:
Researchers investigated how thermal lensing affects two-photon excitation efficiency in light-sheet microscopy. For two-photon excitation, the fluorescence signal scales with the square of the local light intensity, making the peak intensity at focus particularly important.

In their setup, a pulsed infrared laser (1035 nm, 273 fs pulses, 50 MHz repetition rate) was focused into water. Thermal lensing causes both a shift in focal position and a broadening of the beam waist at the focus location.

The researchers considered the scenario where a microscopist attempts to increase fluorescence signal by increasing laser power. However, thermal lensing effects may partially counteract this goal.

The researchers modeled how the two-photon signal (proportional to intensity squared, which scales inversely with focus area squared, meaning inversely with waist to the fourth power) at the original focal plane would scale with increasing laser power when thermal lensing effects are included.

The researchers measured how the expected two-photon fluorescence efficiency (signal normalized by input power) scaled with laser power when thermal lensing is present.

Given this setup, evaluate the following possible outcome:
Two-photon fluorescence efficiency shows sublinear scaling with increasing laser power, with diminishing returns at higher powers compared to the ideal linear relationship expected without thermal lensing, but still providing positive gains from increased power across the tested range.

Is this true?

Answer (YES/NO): NO